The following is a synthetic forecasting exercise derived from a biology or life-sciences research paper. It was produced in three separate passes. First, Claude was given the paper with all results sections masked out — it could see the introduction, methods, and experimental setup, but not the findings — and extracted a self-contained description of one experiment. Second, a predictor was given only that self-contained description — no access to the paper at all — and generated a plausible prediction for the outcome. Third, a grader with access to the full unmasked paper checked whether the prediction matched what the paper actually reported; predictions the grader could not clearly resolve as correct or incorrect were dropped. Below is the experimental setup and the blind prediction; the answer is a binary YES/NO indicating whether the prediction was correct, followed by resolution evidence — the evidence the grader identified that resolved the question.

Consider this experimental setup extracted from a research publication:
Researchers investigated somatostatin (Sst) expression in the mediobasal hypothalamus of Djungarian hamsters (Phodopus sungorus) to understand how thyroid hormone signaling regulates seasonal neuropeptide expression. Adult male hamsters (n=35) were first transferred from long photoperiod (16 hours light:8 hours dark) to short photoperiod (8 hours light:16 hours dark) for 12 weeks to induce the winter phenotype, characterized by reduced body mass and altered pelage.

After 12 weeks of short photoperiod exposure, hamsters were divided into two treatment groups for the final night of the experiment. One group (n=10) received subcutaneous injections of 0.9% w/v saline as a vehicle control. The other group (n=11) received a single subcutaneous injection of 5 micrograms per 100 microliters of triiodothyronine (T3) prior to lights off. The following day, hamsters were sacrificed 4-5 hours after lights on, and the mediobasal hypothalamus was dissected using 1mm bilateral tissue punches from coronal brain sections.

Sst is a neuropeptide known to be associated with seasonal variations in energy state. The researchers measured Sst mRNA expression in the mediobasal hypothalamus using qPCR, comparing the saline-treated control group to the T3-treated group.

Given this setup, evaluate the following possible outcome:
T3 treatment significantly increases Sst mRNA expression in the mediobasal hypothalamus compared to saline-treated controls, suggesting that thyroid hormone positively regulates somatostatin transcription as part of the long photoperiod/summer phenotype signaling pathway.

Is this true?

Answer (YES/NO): NO